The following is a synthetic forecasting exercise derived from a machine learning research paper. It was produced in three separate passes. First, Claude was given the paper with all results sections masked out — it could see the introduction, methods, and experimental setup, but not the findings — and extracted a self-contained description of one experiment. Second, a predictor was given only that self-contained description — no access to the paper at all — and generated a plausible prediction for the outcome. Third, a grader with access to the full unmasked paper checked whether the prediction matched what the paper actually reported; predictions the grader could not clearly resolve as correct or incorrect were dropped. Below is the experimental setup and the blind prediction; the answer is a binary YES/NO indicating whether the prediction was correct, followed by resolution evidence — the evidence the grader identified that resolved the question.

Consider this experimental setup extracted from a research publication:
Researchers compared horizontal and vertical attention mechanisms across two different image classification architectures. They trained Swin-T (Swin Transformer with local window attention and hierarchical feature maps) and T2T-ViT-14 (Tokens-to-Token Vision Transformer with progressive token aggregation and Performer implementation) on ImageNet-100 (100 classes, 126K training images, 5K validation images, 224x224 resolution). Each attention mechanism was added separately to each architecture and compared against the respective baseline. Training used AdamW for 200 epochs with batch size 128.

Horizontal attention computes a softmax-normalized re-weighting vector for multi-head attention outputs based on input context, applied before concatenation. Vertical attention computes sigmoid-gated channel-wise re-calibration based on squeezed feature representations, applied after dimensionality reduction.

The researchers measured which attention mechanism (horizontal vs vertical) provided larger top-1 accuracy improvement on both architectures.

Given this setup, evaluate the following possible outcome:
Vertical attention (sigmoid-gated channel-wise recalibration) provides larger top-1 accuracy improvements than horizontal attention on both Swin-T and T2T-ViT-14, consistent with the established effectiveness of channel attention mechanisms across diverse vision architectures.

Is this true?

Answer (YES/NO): YES